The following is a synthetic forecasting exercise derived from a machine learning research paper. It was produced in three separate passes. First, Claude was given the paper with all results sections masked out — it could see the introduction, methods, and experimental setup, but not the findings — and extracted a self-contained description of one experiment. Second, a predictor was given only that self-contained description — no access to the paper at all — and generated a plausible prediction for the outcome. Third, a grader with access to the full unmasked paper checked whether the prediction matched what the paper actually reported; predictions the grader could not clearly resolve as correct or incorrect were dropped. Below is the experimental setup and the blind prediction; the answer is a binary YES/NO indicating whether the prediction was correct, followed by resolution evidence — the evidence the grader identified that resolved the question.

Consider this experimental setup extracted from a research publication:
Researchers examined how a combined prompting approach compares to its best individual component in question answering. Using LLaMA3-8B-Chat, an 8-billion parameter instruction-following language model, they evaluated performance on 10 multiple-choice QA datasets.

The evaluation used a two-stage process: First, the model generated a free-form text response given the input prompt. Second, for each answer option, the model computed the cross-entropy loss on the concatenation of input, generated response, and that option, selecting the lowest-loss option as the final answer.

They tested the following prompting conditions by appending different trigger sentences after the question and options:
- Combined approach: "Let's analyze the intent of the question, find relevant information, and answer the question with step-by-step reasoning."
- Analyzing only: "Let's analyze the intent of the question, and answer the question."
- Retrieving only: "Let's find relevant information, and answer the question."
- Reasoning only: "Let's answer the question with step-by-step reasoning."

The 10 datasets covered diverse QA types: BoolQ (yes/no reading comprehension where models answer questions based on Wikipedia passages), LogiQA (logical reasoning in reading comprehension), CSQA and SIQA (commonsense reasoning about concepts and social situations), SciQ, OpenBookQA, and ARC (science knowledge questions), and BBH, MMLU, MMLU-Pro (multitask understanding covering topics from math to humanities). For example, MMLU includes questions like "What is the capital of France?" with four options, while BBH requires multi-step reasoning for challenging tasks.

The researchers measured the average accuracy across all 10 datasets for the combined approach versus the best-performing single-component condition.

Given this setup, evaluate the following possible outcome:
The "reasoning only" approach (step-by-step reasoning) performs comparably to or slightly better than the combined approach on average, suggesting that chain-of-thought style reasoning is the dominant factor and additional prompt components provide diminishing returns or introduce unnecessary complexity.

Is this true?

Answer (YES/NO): NO